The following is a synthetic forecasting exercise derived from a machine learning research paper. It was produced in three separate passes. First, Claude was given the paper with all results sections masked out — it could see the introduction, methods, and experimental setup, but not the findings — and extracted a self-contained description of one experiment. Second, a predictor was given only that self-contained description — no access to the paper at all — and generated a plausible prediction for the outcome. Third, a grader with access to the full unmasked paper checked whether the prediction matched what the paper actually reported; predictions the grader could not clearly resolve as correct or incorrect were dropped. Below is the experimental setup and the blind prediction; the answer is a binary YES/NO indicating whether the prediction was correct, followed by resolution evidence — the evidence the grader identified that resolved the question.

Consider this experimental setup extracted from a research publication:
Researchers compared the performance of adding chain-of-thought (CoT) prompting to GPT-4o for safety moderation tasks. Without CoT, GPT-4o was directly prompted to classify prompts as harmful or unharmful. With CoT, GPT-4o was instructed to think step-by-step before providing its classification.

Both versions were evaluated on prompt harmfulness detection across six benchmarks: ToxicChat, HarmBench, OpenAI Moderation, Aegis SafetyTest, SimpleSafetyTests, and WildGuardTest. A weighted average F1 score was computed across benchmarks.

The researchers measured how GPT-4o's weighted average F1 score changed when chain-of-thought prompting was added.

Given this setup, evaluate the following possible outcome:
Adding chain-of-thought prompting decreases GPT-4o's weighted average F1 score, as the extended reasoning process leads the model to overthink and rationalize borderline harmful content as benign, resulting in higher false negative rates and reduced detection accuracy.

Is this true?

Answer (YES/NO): NO